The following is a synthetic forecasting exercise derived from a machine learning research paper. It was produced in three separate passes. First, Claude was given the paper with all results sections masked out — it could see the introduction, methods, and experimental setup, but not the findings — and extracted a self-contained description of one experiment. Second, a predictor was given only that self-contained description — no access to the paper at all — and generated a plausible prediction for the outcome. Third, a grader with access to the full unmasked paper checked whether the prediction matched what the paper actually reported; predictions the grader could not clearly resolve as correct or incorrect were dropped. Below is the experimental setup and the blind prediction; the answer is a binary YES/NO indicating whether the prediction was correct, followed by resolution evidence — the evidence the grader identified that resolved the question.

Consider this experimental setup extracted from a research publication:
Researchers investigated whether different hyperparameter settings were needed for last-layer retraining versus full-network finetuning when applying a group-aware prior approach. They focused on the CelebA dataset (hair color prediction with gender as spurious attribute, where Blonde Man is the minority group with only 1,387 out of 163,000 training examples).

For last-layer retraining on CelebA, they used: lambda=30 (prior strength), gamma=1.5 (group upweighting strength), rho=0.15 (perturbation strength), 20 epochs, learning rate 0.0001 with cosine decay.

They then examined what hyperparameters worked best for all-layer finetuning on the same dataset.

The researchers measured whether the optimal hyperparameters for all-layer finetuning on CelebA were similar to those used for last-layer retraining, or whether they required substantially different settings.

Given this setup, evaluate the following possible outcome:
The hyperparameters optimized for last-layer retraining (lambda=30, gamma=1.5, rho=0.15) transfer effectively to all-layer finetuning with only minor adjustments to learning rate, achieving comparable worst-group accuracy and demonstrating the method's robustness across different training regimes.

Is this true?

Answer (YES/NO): NO